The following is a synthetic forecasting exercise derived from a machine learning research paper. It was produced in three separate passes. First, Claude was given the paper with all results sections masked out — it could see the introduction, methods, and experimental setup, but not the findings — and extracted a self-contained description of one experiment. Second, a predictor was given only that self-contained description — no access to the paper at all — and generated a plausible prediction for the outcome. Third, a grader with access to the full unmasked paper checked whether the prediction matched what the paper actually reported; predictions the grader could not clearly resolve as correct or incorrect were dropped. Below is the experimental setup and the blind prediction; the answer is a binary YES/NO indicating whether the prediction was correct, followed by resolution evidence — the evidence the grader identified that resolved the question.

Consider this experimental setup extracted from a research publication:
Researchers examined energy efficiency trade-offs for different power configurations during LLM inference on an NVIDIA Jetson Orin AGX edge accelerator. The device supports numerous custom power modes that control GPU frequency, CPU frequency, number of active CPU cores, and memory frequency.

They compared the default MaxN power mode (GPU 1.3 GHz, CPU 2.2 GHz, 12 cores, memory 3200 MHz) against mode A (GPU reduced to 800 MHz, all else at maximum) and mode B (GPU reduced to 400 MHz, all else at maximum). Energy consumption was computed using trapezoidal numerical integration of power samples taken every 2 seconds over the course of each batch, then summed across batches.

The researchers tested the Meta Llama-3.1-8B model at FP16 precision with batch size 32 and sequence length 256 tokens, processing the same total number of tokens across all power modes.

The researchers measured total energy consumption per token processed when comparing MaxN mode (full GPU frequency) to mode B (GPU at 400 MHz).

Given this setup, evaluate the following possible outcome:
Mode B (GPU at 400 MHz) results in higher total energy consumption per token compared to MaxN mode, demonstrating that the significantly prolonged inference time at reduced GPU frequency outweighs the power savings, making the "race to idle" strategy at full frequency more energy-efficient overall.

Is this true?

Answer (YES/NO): YES